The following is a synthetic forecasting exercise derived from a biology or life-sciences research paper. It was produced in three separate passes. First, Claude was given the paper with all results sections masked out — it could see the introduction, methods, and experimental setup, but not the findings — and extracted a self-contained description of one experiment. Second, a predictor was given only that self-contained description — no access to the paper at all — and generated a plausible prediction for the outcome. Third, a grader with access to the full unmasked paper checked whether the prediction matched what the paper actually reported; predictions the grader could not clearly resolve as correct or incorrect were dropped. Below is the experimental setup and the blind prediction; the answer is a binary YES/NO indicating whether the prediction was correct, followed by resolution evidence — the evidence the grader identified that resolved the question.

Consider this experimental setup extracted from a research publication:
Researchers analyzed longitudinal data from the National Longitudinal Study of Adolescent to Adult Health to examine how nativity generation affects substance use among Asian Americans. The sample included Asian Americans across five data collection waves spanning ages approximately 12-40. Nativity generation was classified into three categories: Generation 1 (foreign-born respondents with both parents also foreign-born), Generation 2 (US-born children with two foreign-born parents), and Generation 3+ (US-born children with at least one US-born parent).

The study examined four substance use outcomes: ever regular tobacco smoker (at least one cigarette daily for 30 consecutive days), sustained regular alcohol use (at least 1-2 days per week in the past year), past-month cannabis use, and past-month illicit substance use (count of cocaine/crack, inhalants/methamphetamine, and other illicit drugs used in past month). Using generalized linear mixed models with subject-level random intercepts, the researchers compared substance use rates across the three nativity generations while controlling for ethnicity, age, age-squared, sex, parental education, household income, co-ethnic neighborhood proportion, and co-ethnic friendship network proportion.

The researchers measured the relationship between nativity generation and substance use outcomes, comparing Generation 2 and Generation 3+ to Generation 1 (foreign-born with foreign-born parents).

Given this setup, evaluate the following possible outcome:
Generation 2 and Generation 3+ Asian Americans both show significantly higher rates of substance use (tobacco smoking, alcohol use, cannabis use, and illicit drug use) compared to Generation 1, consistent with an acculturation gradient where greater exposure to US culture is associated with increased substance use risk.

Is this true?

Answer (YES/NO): NO